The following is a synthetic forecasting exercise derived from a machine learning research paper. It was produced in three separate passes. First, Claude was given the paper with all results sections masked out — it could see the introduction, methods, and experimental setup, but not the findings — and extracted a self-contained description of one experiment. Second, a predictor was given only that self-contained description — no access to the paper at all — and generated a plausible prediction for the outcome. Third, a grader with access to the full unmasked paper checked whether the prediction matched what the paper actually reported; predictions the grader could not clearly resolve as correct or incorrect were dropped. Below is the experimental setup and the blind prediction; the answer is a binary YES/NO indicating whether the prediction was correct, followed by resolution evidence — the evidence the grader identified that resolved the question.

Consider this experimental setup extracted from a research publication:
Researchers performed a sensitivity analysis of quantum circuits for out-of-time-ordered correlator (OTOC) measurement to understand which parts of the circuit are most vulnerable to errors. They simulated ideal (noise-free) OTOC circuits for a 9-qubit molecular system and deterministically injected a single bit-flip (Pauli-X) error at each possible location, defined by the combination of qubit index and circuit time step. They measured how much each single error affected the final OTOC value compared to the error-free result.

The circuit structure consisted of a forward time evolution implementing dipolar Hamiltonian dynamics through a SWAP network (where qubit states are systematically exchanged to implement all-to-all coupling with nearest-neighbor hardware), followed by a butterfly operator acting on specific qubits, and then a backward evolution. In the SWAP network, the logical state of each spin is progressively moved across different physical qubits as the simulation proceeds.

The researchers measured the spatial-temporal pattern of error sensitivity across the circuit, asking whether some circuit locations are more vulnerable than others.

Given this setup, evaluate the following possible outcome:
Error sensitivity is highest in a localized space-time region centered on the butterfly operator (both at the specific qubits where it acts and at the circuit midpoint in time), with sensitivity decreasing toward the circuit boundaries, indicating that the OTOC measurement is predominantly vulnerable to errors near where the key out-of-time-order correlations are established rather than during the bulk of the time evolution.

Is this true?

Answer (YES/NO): NO